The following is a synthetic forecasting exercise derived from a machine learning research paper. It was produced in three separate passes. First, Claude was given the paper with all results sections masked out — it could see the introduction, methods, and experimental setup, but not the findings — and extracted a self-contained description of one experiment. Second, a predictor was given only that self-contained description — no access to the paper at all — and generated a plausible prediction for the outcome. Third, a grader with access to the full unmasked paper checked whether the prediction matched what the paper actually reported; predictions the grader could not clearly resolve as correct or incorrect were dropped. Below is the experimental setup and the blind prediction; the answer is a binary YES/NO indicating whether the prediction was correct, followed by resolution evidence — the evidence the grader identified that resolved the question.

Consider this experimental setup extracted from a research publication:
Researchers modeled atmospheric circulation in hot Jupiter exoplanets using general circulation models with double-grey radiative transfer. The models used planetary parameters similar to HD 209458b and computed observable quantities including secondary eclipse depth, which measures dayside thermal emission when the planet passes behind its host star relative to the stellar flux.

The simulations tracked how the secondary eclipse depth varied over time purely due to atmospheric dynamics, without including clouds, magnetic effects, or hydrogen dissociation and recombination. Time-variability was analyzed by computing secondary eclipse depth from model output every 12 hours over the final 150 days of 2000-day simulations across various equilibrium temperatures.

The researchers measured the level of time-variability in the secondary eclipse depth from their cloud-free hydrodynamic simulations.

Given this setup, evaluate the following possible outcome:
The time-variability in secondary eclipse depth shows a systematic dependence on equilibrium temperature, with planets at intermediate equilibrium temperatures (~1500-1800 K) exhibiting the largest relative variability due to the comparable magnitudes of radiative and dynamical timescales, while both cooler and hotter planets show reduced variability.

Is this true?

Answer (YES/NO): NO